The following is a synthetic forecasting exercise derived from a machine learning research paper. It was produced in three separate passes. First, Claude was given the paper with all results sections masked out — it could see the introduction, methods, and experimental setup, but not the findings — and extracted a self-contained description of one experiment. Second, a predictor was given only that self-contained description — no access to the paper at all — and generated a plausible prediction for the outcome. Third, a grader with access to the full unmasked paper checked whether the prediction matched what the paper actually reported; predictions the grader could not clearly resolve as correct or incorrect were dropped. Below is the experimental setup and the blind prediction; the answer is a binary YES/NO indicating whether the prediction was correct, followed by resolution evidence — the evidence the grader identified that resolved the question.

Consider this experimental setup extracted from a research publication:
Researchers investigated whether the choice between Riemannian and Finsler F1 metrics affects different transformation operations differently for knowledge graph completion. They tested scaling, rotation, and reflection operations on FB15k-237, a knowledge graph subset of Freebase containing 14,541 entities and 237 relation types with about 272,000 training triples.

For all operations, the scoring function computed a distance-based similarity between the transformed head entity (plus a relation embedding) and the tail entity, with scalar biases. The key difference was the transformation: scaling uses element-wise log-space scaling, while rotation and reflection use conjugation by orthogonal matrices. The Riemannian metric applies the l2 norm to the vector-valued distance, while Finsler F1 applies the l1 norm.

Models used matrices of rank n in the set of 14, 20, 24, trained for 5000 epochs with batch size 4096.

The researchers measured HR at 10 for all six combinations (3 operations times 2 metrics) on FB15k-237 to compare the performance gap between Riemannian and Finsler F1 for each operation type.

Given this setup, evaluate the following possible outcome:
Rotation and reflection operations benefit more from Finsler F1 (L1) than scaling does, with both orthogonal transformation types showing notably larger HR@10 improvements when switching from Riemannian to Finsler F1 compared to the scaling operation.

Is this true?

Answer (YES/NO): NO